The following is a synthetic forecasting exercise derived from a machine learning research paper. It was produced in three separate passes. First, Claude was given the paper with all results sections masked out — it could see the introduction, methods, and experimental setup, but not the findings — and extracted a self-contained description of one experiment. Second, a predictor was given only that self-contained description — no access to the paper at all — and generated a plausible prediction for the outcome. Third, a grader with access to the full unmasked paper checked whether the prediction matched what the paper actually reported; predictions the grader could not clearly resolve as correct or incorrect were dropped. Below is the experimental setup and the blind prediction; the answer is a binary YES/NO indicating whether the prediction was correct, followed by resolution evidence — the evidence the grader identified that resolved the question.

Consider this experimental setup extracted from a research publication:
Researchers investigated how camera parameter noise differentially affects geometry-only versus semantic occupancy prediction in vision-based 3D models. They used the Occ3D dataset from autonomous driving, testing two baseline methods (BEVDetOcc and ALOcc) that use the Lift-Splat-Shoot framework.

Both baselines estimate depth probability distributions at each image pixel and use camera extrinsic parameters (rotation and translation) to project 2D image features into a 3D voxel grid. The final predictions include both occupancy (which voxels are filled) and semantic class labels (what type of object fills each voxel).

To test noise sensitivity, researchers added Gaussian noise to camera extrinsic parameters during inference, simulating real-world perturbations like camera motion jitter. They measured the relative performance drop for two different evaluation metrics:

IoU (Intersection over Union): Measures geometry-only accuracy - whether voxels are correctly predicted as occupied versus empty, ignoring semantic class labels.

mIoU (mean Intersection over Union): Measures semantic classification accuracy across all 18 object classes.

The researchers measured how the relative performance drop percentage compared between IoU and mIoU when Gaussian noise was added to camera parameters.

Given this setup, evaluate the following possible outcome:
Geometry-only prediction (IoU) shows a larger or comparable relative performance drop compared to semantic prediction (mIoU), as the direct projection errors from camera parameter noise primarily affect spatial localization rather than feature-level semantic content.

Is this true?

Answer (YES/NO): NO